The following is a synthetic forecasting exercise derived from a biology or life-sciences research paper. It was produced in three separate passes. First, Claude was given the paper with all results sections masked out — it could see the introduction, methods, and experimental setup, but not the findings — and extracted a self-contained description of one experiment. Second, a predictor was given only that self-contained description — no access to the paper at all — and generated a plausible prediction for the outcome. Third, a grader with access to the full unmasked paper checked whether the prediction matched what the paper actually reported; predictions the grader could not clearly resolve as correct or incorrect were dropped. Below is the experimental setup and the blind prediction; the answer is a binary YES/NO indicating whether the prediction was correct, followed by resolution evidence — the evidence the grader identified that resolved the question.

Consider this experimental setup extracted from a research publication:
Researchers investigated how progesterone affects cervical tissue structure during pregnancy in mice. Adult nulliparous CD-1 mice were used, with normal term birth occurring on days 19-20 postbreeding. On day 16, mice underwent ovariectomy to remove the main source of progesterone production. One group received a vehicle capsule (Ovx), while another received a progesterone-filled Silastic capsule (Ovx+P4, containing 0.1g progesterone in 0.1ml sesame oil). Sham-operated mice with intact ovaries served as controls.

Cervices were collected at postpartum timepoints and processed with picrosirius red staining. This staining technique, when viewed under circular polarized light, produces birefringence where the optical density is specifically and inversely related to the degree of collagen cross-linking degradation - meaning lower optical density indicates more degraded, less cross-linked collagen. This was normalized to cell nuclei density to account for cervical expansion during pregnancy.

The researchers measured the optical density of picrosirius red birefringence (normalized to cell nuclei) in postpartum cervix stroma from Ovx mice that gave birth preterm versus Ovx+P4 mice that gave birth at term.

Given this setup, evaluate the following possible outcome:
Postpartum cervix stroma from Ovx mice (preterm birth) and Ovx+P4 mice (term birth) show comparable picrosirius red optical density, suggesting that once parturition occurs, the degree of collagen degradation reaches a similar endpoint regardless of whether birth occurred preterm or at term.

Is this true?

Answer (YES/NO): NO